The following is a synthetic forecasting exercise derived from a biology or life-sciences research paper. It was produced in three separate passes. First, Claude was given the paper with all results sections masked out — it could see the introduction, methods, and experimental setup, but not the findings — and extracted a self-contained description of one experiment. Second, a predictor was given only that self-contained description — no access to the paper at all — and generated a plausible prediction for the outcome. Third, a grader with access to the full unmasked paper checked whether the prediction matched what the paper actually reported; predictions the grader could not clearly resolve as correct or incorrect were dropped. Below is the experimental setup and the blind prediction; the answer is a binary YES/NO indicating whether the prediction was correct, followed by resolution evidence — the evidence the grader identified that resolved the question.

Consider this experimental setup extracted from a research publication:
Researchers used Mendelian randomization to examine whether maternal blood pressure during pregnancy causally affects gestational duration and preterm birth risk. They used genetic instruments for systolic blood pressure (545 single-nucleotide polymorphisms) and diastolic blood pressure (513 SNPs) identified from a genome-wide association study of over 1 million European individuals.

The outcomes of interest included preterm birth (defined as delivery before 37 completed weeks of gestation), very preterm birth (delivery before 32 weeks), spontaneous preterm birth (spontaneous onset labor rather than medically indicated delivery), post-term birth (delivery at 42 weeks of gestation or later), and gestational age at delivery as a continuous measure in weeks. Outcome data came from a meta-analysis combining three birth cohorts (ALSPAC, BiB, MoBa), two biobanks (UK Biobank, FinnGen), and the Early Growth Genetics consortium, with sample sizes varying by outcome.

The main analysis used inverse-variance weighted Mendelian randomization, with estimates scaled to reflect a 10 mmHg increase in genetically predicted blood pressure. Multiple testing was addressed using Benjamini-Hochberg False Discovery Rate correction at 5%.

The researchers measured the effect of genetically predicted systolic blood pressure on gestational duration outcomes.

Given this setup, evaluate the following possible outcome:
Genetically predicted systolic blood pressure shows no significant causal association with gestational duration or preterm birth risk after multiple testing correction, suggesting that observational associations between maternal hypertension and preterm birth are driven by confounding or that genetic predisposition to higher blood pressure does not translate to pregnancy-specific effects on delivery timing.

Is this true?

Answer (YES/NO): NO